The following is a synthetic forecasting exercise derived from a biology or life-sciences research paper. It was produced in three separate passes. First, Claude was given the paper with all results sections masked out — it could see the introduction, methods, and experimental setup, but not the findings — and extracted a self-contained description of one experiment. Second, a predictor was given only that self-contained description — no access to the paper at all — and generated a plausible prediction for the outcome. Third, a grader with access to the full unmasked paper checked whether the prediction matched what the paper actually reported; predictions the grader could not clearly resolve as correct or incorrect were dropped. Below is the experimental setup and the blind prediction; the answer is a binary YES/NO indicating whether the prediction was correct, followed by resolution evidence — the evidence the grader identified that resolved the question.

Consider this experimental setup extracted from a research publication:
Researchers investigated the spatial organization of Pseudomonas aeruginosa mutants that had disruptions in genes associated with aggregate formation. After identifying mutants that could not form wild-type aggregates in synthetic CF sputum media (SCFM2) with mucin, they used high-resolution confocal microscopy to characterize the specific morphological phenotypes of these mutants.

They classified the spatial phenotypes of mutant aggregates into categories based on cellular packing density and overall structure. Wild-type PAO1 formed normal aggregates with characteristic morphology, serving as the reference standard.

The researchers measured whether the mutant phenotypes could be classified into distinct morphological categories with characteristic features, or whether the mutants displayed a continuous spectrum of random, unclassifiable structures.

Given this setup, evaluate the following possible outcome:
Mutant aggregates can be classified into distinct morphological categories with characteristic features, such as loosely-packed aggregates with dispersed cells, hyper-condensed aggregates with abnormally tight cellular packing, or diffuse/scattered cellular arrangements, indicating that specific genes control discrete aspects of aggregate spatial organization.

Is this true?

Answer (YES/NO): YES